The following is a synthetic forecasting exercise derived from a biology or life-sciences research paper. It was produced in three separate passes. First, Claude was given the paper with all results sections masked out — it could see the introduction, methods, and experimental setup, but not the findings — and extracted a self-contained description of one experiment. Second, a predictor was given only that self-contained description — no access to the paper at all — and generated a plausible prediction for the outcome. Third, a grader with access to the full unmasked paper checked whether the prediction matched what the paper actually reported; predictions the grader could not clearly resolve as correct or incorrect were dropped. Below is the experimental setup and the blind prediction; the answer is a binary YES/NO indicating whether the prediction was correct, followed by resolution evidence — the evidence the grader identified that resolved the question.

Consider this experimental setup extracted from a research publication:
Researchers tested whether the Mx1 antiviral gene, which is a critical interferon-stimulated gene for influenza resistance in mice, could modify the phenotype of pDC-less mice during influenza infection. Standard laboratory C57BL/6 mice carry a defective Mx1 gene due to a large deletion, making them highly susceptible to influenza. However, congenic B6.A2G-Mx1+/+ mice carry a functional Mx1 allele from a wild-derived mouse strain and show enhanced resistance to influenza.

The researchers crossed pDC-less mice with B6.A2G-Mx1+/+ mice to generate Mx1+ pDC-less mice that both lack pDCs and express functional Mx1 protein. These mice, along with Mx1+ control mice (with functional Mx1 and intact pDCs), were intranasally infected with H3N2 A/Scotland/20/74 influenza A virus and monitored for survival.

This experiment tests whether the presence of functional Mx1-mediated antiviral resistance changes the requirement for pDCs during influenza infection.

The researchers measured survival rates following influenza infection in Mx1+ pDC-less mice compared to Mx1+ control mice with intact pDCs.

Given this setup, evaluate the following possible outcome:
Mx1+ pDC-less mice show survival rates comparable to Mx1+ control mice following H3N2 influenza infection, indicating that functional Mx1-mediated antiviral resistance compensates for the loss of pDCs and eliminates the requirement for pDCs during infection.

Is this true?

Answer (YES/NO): YES